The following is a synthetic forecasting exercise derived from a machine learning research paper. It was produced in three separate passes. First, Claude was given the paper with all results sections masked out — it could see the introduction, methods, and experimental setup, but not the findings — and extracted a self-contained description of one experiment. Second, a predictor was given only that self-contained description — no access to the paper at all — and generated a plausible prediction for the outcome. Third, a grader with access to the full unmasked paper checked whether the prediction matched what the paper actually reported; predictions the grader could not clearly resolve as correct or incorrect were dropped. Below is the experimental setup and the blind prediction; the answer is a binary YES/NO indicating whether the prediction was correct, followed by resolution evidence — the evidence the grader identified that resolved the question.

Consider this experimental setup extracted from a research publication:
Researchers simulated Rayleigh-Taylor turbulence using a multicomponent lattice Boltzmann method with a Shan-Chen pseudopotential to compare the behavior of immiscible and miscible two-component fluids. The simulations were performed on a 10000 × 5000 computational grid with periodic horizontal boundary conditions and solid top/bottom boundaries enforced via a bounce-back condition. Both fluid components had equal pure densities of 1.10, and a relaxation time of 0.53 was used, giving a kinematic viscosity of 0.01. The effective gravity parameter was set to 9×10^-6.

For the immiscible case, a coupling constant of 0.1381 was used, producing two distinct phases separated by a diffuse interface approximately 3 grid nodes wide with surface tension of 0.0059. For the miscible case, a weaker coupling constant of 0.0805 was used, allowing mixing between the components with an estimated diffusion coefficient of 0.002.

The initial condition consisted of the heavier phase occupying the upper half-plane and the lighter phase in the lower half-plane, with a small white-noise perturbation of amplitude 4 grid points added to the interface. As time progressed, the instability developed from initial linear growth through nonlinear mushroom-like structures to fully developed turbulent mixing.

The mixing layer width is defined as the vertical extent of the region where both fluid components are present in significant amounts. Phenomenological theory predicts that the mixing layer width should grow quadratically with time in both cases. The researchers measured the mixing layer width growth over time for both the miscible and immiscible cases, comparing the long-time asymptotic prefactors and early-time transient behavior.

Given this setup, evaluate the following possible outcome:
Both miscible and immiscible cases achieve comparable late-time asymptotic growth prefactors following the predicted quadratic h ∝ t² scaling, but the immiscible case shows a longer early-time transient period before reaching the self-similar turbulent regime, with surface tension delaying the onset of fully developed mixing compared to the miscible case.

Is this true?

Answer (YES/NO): YES